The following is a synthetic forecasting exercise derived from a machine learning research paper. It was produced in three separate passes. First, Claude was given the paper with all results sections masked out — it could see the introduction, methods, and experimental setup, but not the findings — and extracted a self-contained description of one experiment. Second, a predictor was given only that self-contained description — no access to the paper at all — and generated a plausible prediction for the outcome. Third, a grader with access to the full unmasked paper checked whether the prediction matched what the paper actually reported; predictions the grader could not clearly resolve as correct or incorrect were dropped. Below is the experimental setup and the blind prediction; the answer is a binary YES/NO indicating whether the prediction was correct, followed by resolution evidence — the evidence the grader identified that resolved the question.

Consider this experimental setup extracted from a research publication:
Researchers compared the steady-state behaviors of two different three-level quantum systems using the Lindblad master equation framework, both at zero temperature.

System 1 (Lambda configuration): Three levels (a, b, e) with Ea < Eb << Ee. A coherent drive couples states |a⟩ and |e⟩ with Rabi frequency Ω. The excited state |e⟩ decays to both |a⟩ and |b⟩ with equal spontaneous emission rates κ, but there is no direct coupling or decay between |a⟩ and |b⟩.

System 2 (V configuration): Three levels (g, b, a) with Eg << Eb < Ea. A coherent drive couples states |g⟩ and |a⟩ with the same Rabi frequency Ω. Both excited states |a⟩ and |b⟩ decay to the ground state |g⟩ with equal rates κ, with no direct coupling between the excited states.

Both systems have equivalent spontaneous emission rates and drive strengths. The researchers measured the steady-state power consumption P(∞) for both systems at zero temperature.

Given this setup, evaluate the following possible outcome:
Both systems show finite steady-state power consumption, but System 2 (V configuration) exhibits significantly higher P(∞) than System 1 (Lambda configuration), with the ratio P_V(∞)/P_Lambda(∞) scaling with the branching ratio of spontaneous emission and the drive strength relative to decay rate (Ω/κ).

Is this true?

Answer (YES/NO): NO